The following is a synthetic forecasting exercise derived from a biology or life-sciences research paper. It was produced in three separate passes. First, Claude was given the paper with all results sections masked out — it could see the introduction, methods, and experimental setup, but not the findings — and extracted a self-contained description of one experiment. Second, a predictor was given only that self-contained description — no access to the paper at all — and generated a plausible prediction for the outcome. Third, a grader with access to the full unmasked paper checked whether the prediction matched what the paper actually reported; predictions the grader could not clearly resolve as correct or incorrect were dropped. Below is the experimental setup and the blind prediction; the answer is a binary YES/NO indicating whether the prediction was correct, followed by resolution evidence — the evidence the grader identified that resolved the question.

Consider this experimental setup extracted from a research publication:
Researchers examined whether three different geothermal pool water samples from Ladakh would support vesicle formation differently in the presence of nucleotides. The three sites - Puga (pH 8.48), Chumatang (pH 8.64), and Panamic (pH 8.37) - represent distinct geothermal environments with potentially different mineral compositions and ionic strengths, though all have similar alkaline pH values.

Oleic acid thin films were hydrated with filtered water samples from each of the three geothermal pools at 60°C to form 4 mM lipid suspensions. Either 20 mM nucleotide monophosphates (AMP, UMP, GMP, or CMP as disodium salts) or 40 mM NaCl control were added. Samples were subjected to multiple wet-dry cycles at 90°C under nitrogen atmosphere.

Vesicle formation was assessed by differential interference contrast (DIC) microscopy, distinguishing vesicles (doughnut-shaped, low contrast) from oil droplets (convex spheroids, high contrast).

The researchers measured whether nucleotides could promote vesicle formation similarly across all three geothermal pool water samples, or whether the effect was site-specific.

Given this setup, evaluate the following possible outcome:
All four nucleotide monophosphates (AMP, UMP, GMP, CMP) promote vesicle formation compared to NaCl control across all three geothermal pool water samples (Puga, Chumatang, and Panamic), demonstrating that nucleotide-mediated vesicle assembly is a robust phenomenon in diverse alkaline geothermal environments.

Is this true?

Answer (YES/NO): NO